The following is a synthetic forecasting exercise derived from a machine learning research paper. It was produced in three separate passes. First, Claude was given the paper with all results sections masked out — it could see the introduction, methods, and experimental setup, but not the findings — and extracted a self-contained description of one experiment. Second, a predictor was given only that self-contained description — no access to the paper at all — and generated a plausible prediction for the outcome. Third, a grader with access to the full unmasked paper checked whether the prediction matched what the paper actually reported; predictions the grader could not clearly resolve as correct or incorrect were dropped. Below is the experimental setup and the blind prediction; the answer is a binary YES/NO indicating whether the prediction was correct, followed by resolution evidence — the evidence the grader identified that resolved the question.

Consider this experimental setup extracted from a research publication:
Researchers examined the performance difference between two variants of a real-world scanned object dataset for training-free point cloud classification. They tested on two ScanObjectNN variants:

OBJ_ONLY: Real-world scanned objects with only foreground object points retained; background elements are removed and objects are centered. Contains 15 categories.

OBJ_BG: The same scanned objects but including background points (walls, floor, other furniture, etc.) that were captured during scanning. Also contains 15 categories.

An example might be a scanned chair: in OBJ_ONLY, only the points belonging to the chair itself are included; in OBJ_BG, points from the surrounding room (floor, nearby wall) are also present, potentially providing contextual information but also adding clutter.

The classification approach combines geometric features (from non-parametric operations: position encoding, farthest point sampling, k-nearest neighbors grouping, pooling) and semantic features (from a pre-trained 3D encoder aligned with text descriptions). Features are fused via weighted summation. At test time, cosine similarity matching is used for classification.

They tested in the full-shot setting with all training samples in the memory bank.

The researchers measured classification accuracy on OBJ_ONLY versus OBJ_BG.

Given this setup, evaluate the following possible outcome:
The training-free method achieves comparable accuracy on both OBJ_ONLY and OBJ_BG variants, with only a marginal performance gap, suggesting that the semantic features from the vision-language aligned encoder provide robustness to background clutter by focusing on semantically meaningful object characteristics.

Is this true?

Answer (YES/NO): YES